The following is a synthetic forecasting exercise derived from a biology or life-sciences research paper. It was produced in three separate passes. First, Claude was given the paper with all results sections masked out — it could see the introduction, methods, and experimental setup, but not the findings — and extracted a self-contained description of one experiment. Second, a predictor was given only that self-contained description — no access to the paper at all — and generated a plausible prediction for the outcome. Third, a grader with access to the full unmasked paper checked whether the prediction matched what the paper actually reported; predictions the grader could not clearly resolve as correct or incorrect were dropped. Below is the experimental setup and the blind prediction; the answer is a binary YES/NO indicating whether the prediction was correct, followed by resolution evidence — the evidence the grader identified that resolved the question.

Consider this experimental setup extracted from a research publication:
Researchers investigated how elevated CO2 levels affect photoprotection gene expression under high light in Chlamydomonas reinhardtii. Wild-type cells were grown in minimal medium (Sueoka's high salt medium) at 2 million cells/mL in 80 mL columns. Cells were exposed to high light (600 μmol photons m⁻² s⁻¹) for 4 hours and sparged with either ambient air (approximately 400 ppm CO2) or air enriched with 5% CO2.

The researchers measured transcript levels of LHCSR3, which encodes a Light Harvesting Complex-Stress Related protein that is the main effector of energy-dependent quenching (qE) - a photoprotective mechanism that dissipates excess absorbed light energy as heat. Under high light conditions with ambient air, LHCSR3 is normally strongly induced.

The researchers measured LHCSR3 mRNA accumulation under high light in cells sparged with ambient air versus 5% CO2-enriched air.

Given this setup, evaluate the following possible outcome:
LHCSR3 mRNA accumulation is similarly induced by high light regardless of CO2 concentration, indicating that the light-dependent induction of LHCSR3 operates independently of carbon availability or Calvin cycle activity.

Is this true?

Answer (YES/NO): NO